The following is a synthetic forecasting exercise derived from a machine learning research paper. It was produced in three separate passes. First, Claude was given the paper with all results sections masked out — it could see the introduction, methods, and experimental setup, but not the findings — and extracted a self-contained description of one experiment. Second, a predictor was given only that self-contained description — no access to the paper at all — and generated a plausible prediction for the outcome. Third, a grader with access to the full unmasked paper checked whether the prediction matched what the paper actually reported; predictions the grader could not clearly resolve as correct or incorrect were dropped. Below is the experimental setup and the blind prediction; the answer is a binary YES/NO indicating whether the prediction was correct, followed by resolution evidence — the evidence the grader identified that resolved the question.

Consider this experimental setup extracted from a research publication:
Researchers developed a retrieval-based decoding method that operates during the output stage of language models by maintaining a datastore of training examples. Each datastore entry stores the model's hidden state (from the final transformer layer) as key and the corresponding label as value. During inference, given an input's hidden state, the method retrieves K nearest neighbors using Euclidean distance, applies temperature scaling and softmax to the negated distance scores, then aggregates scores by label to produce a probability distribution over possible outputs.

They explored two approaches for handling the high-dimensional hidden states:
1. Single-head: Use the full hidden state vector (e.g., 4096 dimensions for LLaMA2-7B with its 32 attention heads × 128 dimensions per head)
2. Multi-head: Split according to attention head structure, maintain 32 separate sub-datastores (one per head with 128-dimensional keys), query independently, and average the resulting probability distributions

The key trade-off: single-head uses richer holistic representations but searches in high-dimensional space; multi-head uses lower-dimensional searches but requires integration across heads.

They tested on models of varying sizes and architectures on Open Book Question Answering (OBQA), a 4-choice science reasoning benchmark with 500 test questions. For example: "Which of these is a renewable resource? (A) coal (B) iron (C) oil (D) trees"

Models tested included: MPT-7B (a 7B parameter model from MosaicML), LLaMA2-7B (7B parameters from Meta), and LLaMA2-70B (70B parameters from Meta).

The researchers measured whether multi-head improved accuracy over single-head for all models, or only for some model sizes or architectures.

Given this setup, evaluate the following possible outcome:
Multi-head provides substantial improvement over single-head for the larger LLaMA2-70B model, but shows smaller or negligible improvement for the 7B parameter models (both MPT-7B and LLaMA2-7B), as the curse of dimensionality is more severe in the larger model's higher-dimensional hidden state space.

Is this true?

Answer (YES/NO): NO